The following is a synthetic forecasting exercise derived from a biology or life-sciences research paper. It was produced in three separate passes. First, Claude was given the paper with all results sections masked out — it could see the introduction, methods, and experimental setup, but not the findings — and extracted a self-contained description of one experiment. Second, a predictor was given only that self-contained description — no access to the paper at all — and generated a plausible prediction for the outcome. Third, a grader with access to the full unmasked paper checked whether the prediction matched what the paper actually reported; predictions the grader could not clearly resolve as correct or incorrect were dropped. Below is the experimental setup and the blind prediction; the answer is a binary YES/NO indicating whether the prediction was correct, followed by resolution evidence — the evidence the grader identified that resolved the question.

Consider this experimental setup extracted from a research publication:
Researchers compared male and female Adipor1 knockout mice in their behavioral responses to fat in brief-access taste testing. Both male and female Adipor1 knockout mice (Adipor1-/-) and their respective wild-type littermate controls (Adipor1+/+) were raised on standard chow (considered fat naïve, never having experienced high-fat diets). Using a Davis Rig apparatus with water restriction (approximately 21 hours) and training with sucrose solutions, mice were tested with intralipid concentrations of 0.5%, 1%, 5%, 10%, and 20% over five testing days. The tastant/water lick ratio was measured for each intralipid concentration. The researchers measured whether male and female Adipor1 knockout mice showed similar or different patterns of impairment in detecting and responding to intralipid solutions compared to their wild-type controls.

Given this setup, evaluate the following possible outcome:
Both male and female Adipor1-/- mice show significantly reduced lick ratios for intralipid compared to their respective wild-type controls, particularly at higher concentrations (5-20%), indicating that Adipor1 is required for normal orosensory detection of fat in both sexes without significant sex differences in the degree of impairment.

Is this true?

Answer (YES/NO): NO